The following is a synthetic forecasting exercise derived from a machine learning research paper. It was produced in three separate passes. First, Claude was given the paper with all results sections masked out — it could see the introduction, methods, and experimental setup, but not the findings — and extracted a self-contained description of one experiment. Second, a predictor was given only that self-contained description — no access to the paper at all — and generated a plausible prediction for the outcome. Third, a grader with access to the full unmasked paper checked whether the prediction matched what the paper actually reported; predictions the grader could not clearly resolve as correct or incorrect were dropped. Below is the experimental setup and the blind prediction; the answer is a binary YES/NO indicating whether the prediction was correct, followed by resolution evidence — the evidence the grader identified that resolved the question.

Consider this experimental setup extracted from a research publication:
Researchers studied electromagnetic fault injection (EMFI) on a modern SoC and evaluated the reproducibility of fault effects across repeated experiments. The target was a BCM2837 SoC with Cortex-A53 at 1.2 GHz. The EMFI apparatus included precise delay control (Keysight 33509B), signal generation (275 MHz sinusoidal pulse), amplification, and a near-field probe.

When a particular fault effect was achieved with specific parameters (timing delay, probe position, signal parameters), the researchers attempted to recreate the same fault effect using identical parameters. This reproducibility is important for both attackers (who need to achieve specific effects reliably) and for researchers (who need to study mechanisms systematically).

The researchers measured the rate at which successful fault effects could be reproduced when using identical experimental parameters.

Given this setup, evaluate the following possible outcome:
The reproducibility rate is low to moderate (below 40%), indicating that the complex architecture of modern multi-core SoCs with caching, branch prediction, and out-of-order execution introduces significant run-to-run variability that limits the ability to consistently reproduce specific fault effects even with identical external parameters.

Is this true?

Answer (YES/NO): YES